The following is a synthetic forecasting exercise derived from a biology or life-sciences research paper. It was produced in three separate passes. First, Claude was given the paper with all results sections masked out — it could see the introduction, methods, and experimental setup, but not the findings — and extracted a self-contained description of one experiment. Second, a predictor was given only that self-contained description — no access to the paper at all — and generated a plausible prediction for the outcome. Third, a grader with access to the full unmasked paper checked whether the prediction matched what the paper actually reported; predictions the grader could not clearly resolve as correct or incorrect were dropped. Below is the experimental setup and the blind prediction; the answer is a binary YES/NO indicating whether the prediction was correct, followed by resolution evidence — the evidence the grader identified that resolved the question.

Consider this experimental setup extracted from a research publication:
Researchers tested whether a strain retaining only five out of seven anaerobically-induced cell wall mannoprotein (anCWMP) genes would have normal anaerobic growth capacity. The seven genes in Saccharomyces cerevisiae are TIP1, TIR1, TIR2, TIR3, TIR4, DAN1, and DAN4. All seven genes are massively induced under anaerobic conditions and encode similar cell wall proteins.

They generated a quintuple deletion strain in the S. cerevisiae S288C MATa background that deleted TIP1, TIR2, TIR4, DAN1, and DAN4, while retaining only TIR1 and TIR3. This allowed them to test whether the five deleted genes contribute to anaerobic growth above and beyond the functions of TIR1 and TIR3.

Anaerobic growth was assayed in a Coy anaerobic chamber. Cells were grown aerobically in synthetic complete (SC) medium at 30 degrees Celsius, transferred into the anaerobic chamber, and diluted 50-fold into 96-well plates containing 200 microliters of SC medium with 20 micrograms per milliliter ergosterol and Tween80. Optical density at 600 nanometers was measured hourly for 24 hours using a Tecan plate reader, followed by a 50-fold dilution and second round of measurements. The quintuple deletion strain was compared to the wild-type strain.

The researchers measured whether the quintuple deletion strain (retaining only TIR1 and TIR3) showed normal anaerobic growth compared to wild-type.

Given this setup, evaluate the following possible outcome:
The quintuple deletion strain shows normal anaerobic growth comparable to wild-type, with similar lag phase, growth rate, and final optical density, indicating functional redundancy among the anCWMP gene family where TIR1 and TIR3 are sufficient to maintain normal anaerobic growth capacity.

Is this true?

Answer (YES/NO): YES